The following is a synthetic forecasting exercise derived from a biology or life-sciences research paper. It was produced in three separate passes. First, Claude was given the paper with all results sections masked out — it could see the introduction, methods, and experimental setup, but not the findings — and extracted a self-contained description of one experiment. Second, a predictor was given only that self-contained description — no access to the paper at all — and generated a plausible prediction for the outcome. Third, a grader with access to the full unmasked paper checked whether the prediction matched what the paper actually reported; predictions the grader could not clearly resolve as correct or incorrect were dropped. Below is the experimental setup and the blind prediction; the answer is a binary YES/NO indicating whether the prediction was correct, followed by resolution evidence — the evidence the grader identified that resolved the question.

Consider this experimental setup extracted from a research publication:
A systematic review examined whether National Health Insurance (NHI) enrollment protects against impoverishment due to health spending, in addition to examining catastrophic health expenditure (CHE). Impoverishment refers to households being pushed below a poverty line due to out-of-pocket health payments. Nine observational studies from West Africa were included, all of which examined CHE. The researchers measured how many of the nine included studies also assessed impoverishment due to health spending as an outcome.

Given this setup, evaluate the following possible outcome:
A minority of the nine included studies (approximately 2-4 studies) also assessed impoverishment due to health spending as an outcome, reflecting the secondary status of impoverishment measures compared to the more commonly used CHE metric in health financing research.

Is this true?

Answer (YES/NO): NO